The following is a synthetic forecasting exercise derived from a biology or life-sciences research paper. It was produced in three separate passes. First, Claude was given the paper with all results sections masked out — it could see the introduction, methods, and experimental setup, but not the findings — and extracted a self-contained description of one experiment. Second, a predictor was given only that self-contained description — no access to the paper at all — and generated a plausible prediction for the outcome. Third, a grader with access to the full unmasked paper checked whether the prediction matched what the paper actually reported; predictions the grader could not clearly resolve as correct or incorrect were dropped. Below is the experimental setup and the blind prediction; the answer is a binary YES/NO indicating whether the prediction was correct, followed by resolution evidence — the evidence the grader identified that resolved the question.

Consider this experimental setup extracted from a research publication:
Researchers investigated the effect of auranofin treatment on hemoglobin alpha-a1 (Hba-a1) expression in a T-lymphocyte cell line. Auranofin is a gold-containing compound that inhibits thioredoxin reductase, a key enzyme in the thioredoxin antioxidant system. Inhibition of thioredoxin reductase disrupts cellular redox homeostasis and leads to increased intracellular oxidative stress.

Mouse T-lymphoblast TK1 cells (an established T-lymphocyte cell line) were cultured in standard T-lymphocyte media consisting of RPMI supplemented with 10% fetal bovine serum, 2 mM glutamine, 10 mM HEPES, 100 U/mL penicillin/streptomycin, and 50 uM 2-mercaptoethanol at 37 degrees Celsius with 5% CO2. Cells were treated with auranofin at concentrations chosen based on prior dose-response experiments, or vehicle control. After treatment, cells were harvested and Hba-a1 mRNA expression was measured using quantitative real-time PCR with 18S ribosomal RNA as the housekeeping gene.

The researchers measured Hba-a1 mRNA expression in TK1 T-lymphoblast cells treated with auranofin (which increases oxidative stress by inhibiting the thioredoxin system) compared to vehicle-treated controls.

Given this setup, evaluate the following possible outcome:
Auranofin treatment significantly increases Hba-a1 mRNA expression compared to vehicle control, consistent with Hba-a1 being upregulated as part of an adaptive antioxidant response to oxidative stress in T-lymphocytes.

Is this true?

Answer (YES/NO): YES